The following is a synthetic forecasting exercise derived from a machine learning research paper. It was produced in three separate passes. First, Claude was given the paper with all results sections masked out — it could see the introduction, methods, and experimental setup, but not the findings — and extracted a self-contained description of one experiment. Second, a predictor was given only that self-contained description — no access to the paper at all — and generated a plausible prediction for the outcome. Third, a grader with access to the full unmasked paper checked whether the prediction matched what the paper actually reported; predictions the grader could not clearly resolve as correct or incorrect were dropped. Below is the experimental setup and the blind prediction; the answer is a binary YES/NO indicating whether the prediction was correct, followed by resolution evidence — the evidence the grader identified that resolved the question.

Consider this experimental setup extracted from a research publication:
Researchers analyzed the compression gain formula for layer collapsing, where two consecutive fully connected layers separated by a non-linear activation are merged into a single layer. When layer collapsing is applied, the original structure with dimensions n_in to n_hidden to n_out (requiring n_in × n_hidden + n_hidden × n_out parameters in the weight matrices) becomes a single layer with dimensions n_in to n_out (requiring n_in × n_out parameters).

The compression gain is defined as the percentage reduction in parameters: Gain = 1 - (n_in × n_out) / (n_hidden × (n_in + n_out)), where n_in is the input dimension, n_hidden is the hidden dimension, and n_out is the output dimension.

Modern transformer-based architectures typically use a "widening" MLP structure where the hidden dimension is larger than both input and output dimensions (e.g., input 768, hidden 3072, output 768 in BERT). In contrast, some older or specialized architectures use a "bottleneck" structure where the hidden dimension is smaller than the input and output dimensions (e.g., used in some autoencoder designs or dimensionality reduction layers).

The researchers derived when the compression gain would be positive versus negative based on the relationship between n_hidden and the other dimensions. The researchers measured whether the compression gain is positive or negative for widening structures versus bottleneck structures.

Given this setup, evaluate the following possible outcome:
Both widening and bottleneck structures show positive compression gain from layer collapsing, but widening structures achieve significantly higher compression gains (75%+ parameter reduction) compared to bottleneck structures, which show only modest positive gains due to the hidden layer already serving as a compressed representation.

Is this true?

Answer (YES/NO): NO